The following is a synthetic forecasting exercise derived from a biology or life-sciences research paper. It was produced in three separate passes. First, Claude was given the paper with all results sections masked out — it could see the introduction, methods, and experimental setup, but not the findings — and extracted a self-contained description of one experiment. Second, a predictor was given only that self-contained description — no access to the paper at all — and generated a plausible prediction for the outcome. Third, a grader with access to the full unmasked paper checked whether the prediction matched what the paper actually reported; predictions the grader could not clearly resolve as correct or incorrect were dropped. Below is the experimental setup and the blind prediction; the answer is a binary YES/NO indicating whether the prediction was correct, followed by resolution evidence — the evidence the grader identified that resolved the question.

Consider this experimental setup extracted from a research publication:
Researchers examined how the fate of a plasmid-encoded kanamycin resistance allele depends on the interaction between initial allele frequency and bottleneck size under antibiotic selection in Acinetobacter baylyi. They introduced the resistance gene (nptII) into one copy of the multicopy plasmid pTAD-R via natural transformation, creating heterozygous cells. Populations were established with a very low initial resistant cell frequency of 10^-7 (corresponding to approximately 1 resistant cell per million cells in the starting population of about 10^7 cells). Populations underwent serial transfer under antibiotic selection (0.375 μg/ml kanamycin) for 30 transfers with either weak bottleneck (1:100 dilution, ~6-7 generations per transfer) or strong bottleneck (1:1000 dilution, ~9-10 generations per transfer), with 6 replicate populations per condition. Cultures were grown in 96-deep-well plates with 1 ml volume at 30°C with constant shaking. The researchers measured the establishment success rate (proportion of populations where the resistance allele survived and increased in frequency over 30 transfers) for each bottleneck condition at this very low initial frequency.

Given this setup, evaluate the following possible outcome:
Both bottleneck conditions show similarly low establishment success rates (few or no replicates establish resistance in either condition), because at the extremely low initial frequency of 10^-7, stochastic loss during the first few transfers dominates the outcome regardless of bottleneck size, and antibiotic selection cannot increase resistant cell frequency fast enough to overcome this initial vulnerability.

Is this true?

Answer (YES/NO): NO